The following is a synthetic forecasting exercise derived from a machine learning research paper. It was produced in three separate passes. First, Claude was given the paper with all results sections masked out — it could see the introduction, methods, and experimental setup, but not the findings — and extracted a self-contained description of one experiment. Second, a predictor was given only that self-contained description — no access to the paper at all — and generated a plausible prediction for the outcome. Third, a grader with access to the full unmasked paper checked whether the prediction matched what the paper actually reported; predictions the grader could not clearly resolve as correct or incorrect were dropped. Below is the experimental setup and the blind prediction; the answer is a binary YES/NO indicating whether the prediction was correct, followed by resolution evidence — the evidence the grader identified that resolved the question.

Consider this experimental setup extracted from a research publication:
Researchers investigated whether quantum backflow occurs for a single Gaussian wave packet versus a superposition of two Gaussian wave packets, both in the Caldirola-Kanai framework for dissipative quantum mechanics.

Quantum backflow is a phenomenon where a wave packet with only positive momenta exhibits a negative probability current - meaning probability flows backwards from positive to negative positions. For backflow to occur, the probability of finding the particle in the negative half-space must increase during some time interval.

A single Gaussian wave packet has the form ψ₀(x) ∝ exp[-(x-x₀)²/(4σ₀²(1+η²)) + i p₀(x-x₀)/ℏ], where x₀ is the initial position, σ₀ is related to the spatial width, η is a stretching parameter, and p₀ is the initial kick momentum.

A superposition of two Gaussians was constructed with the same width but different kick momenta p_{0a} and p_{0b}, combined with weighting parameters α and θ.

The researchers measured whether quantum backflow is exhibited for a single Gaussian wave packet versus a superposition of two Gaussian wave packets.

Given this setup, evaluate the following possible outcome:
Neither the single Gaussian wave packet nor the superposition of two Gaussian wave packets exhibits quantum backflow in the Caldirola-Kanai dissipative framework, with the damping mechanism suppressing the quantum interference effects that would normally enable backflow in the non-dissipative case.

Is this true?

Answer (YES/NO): NO